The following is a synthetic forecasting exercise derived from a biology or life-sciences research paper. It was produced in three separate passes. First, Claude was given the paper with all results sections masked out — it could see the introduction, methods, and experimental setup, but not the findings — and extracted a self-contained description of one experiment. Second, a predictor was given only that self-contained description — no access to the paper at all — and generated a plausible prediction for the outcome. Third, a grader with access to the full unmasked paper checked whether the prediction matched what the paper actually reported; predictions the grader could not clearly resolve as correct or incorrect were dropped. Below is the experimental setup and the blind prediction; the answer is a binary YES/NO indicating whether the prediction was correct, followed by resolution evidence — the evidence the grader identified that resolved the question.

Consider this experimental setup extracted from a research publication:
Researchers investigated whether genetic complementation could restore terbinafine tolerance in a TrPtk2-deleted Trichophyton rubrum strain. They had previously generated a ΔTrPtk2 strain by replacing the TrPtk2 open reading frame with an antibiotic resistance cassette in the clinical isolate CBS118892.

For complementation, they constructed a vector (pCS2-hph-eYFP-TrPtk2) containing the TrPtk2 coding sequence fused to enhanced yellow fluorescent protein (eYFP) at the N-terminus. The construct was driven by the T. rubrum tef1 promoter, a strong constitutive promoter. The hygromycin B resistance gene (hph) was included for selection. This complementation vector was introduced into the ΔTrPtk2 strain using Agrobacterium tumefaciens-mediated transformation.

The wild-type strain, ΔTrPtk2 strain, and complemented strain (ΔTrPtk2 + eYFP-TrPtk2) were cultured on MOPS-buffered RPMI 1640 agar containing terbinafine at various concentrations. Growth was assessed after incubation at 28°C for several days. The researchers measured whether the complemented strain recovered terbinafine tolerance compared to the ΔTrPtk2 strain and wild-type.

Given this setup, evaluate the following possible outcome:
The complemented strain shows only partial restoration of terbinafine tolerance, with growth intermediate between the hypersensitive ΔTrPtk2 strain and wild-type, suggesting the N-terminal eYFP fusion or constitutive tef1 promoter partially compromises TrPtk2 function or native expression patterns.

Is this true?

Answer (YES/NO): NO